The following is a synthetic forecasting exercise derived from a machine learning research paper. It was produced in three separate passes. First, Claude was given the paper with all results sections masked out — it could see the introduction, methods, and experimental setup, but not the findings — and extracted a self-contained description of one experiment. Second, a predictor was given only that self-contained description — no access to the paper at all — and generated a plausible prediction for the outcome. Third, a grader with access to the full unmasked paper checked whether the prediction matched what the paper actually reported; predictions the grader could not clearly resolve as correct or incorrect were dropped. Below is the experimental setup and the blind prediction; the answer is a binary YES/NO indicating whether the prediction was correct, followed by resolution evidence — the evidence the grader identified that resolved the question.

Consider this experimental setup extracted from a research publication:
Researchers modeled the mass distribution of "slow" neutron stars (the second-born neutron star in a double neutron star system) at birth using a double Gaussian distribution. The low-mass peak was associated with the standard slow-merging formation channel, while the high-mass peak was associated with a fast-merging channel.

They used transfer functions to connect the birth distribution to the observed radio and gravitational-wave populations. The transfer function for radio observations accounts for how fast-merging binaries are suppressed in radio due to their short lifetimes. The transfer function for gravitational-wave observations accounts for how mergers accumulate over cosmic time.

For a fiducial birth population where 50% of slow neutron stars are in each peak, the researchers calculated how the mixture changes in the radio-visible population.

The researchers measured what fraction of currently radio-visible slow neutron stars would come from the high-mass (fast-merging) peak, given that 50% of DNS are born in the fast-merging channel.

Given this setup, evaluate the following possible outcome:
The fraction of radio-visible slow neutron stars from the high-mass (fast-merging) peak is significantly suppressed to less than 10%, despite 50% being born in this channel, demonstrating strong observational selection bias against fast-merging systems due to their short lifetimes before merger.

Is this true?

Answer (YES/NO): YES